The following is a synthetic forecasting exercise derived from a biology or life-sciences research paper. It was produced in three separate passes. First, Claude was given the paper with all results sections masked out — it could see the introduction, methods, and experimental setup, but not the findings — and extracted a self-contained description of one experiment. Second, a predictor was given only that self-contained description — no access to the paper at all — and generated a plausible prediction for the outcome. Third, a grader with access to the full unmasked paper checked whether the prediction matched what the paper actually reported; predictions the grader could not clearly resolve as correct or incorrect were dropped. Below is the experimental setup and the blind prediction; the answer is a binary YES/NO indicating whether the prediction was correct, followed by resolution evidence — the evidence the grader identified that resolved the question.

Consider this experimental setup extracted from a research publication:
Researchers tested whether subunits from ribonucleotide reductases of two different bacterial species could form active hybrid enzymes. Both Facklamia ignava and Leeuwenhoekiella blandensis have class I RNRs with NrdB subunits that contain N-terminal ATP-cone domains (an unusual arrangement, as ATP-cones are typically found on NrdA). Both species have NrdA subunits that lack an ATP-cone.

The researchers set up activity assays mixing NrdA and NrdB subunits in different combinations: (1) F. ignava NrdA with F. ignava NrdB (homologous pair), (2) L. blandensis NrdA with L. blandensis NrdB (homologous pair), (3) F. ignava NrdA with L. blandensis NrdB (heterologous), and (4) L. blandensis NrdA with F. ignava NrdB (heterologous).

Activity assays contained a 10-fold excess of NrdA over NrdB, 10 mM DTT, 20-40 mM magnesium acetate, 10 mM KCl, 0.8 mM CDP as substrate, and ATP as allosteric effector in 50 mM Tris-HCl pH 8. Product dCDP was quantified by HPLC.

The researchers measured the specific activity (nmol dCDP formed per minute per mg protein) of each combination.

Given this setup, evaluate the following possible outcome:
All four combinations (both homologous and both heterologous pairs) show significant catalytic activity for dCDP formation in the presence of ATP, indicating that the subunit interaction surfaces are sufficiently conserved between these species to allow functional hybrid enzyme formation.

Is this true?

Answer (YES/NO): NO